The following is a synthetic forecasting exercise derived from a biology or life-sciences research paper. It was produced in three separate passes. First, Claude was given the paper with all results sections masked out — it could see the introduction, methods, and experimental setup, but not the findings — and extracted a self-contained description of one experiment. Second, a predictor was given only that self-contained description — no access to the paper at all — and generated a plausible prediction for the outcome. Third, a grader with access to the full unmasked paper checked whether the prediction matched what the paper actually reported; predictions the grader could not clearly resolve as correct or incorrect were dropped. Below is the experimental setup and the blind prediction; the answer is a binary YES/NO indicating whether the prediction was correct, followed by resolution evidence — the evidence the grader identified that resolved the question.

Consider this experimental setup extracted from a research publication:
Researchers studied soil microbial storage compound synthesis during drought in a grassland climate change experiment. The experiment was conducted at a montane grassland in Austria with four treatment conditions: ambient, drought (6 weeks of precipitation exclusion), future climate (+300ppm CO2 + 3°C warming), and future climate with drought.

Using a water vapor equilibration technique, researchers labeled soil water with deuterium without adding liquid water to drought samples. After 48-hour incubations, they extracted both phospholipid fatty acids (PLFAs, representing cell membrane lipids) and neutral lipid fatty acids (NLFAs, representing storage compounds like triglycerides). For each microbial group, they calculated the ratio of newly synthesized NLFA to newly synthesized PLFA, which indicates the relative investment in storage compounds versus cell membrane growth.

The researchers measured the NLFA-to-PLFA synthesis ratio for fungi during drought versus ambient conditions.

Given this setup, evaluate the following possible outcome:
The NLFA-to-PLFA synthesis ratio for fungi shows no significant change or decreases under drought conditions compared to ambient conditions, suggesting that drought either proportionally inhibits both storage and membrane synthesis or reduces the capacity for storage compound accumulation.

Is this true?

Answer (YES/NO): NO